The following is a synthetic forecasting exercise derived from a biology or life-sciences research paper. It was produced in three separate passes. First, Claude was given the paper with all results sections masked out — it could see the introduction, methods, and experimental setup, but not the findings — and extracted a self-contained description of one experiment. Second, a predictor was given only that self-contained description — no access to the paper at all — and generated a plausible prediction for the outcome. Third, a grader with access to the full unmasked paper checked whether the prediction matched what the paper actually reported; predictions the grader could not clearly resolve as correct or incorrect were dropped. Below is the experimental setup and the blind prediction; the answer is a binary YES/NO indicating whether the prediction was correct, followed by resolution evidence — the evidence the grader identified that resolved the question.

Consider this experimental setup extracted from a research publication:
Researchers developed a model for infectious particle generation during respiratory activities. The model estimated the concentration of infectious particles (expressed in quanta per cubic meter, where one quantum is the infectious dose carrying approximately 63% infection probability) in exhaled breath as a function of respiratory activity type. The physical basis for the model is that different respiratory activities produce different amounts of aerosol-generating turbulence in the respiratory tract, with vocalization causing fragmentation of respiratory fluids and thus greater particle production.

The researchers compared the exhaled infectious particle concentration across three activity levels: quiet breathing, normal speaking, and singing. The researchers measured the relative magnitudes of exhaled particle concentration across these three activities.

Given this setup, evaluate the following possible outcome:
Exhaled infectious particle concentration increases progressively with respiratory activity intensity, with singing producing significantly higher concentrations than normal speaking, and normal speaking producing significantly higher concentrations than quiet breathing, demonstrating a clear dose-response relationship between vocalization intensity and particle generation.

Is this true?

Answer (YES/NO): YES